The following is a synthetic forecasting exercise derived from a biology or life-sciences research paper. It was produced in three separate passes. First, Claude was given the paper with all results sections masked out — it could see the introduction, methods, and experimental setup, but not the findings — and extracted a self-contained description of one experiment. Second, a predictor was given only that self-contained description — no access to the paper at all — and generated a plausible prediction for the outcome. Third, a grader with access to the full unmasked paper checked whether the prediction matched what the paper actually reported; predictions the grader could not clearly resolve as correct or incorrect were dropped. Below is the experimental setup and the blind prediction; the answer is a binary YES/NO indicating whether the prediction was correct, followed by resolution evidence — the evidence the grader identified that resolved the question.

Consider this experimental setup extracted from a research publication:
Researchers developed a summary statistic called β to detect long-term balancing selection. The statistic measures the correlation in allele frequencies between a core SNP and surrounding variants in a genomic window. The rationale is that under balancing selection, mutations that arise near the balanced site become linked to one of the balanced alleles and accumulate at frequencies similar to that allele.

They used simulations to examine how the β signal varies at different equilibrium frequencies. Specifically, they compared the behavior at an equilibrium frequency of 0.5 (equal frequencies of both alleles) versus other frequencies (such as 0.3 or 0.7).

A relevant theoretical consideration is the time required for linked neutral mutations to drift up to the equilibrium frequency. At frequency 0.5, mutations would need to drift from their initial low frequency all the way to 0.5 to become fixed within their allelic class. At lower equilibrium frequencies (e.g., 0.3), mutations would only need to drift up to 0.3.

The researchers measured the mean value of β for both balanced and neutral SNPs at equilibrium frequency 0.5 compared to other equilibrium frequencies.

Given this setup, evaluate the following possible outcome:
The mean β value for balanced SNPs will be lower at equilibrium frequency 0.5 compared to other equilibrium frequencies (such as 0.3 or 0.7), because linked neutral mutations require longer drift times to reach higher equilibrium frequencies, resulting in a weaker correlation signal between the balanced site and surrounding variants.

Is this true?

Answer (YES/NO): YES